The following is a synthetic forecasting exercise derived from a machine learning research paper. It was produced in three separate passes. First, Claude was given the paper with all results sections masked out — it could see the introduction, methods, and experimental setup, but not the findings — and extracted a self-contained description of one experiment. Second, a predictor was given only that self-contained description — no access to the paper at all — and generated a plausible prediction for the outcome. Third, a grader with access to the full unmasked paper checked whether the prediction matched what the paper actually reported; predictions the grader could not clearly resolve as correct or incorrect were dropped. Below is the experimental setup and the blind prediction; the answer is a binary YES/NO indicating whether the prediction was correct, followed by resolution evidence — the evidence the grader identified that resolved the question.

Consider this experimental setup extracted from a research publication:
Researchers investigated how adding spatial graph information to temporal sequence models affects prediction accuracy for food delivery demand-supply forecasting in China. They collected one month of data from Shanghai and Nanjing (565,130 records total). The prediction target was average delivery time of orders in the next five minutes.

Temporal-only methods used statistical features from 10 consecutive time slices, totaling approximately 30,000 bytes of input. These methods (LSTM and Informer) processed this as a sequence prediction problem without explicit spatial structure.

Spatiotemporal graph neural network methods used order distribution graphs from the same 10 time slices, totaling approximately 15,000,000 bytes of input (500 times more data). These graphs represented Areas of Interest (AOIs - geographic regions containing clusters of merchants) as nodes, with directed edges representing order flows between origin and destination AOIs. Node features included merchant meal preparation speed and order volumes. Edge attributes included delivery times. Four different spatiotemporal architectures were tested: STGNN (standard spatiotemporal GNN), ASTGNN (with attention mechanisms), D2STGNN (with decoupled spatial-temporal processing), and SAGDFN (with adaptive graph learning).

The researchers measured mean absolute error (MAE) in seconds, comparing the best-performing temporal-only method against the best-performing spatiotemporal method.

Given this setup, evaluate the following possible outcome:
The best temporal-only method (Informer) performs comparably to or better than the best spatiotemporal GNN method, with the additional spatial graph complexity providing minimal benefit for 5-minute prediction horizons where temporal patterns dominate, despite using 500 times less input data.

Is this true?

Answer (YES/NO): NO